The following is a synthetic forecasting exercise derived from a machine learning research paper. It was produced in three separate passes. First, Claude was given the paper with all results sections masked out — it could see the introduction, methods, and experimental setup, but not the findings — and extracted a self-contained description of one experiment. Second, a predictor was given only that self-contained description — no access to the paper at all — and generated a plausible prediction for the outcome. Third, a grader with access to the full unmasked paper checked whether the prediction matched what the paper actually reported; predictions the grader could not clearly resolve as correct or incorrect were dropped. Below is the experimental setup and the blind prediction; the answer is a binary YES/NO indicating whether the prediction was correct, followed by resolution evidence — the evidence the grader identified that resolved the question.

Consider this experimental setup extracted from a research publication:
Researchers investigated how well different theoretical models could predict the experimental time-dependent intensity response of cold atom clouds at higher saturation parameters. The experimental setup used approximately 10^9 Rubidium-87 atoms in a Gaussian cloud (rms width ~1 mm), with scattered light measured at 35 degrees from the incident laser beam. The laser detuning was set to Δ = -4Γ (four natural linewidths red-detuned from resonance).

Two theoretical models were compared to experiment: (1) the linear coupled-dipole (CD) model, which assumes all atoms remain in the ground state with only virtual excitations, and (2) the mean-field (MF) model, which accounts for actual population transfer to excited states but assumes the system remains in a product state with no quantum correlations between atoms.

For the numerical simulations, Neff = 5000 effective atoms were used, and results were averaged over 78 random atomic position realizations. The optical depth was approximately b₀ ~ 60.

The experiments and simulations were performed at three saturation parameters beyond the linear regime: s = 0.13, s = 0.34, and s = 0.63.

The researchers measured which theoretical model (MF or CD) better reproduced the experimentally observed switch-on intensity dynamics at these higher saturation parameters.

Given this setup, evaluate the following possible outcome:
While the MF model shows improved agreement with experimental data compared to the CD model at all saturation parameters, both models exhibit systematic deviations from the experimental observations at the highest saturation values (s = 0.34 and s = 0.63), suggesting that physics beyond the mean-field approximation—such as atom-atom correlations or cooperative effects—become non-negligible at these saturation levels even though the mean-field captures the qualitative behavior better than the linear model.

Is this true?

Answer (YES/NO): NO